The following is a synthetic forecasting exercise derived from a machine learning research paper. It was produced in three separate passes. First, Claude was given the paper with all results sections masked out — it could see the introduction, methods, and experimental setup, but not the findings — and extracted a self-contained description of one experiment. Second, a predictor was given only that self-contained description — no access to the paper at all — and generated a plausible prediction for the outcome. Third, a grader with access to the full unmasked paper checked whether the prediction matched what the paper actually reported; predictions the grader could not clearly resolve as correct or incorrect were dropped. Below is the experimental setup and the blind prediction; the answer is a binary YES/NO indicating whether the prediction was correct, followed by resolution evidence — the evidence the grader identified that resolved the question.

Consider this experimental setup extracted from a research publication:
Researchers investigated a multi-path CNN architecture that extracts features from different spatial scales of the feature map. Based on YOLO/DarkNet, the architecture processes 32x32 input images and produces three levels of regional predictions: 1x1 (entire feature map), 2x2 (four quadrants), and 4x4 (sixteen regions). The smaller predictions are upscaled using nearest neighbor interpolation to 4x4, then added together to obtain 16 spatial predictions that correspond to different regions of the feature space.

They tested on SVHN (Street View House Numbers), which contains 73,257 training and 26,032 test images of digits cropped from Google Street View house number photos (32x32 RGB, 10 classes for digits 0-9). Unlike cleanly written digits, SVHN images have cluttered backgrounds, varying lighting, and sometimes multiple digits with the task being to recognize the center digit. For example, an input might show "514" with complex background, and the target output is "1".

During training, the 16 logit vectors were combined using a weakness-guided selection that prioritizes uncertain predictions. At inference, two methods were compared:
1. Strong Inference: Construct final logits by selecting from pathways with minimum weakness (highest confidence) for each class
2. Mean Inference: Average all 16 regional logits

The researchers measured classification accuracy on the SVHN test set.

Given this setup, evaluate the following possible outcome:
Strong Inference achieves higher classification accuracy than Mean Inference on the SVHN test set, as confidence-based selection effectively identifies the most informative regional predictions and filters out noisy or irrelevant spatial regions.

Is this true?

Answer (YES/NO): NO